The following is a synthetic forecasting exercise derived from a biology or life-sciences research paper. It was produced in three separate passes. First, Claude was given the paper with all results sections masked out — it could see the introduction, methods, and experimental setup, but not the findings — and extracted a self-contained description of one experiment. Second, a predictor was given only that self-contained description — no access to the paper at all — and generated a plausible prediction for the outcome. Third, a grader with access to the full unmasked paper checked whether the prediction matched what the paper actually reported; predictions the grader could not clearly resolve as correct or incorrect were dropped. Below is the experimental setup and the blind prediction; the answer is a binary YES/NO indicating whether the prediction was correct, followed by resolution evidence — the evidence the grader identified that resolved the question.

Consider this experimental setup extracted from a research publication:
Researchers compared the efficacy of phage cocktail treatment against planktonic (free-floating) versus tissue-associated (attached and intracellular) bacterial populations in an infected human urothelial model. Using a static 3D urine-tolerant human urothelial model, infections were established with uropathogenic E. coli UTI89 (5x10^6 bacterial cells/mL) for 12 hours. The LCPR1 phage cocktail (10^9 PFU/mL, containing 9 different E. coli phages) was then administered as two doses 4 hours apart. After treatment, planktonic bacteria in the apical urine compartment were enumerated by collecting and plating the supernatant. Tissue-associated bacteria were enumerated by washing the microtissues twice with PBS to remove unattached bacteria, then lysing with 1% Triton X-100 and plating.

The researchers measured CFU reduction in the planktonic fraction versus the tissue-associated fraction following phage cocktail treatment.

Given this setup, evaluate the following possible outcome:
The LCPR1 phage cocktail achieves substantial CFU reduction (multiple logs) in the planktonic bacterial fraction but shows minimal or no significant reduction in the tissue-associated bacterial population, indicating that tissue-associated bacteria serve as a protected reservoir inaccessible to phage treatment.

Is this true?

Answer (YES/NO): NO